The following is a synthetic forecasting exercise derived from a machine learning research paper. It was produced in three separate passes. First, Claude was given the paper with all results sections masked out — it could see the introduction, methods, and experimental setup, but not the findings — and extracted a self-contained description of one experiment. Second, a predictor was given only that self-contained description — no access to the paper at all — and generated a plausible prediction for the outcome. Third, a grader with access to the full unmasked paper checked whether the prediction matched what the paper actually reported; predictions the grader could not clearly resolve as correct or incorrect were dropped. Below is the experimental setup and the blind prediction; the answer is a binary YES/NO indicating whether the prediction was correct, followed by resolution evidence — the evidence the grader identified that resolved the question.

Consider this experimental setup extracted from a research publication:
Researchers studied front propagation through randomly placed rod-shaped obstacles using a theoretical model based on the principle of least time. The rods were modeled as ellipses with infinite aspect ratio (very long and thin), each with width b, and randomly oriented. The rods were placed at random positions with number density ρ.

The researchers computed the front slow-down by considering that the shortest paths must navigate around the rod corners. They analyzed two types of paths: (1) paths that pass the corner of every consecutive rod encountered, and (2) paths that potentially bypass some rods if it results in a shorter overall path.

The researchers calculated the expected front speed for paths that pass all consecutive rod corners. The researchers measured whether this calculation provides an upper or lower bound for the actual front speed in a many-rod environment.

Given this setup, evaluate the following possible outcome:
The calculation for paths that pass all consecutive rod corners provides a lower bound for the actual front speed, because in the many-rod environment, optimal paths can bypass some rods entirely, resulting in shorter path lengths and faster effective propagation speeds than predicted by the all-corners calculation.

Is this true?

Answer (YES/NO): YES